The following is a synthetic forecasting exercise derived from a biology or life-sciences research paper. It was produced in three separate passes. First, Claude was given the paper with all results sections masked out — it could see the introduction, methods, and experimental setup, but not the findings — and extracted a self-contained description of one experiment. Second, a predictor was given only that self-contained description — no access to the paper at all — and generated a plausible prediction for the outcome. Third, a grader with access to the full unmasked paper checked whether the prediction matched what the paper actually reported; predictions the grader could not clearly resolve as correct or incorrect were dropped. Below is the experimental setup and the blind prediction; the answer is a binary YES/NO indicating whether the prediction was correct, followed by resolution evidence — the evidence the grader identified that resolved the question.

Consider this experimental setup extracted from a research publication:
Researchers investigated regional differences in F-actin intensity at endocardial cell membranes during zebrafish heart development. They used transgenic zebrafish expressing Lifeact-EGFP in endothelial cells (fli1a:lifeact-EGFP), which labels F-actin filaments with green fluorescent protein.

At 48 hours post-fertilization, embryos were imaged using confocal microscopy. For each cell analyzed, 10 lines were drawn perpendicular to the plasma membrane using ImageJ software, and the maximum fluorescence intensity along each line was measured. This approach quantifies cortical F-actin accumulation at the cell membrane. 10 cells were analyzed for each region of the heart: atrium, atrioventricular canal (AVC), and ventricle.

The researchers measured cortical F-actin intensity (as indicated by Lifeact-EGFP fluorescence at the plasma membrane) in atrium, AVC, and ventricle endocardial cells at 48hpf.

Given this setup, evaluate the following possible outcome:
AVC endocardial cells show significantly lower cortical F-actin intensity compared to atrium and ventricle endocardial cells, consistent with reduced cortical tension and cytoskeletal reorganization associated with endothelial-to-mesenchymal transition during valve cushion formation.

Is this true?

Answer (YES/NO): NO